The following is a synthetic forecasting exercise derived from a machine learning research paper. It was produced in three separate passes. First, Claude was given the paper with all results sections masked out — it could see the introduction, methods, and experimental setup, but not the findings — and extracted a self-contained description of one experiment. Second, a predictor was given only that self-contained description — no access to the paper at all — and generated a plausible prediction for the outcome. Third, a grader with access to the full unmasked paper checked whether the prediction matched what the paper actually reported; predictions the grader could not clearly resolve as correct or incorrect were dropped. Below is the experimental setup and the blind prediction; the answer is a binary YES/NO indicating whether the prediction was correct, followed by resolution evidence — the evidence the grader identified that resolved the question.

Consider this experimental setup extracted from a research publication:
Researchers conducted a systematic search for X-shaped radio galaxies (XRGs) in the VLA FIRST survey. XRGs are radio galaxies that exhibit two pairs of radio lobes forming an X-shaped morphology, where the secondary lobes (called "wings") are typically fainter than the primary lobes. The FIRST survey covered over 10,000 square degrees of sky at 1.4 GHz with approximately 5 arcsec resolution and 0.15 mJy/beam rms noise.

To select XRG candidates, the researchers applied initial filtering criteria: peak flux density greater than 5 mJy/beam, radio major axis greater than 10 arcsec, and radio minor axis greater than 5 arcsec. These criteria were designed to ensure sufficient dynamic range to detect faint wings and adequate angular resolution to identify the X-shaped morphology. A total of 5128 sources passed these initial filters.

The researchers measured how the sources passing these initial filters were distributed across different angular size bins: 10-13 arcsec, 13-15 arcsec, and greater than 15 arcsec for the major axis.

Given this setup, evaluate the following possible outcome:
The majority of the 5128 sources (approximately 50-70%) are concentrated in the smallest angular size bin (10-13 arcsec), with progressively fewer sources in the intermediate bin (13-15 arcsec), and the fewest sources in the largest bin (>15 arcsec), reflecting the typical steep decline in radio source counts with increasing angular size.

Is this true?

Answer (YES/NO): NO